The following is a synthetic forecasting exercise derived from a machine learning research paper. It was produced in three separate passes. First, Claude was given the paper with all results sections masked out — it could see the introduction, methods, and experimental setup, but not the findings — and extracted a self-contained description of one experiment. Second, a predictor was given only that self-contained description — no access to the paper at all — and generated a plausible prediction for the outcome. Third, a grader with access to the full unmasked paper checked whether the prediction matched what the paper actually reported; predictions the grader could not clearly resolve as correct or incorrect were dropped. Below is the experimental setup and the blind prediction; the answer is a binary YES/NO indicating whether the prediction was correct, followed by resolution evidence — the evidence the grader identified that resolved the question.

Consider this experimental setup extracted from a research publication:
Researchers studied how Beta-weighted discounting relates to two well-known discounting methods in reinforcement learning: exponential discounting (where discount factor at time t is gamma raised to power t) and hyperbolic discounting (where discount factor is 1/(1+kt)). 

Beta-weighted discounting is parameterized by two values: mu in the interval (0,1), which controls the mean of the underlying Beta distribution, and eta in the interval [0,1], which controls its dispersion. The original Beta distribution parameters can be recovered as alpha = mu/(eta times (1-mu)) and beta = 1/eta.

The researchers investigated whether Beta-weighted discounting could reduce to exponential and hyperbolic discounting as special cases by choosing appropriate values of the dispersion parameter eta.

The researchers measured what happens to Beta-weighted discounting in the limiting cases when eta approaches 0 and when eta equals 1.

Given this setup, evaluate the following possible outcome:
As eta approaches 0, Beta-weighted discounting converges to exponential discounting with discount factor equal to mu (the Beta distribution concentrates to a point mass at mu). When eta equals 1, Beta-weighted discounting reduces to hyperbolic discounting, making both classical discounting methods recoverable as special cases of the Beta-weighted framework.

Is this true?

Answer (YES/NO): YES